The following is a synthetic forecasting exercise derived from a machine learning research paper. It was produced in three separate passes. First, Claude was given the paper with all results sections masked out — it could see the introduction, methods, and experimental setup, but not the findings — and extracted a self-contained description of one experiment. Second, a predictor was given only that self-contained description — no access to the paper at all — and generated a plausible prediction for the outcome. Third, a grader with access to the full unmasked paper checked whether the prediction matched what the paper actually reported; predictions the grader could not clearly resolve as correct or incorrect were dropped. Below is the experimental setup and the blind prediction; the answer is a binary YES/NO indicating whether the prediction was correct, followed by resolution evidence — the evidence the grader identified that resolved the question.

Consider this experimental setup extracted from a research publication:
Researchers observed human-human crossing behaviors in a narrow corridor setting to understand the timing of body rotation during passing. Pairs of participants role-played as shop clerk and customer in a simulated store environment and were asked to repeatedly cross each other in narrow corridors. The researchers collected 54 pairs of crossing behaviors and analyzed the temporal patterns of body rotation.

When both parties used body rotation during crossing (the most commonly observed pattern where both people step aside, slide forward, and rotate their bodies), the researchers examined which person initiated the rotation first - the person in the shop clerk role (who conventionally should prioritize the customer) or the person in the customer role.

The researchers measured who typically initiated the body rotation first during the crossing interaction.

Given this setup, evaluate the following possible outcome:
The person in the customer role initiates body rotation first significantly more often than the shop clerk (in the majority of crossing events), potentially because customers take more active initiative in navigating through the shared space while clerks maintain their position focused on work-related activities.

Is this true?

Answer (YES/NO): NO